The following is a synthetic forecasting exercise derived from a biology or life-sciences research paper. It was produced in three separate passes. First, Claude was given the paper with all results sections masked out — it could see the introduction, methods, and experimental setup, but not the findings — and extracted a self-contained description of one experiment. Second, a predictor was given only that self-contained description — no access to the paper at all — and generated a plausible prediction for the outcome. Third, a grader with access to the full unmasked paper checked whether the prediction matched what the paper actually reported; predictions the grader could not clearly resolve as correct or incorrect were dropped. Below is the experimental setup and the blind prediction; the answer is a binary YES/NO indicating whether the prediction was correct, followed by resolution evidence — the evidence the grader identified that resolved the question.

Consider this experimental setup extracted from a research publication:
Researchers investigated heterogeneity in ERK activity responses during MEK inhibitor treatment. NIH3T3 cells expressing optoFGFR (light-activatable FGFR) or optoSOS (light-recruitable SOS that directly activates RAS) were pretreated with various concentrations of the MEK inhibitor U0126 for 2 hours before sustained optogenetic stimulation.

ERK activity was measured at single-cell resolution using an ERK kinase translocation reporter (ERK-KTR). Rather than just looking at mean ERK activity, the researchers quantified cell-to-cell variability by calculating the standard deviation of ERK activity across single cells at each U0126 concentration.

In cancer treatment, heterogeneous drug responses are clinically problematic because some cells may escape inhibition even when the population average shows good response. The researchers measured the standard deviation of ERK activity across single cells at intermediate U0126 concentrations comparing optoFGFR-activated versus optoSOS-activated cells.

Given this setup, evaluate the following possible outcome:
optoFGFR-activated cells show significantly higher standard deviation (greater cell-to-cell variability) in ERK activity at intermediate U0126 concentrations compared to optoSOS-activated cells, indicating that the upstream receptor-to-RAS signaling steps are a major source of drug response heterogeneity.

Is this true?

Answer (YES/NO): YES